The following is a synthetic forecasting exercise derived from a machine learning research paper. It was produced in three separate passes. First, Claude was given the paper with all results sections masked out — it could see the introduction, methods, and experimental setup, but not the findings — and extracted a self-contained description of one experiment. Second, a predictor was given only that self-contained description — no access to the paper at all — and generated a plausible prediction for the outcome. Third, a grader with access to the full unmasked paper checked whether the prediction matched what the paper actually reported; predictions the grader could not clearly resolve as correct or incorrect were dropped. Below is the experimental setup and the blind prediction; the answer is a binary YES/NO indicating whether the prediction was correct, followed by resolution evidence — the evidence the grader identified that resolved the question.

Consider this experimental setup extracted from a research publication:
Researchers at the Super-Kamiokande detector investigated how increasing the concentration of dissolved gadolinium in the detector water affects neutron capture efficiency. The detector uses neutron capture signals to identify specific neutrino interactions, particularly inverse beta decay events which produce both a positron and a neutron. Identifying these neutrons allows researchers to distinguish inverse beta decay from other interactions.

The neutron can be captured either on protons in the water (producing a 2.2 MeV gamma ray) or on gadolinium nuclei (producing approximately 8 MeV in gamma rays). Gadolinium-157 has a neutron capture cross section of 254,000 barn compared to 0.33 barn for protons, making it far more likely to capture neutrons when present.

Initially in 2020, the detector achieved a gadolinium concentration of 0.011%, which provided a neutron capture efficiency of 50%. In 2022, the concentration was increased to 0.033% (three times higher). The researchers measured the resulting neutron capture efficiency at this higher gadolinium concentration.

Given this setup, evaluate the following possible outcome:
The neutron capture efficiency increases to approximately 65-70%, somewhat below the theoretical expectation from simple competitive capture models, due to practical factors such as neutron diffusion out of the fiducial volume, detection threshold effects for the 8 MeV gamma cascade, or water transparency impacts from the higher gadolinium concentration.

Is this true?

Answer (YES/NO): NO